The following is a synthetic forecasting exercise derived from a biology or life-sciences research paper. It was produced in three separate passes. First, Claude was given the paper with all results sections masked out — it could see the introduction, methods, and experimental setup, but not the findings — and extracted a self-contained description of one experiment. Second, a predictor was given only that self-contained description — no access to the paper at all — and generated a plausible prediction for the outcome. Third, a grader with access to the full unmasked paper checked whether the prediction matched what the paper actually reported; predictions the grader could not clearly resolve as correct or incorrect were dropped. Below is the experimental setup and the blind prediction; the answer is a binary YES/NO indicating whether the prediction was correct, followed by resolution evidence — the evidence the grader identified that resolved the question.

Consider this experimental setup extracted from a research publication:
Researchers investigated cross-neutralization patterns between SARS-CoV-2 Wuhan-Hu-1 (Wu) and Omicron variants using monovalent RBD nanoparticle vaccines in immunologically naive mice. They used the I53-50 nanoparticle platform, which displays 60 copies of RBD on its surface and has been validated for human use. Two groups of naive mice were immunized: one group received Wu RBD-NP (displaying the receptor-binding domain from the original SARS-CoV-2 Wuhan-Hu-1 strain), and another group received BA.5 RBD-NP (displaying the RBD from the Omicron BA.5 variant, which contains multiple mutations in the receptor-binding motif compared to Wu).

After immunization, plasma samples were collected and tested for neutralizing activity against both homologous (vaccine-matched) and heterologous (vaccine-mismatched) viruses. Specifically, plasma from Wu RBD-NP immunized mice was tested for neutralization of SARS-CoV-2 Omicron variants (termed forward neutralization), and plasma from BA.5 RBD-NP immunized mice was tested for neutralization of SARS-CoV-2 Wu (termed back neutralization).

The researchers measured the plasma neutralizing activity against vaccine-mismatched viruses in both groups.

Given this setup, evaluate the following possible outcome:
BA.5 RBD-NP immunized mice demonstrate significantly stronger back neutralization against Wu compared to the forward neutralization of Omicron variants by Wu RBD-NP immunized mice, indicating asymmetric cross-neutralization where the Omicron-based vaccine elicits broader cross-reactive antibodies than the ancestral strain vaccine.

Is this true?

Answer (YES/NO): NO